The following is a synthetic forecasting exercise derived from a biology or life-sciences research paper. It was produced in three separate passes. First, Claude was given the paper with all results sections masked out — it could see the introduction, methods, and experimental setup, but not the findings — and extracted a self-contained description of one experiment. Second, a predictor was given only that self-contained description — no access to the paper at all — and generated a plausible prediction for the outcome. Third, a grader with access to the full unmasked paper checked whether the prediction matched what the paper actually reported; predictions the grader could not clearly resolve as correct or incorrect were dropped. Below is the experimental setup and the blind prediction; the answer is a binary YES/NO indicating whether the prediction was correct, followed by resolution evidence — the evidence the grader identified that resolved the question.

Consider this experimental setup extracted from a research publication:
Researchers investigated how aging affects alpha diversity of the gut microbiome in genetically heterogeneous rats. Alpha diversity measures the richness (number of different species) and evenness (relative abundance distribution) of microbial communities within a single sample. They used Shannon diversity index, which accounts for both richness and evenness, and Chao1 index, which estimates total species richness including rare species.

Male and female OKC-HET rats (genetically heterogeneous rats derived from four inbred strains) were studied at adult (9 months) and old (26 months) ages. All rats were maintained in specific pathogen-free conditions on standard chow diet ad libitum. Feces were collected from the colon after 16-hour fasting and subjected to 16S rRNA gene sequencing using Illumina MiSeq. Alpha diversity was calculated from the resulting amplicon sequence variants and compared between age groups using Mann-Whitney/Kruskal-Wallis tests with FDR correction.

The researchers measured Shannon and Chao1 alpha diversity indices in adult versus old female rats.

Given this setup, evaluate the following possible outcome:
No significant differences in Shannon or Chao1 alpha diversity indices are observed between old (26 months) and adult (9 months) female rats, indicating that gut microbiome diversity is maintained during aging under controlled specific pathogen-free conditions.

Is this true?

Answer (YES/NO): YES